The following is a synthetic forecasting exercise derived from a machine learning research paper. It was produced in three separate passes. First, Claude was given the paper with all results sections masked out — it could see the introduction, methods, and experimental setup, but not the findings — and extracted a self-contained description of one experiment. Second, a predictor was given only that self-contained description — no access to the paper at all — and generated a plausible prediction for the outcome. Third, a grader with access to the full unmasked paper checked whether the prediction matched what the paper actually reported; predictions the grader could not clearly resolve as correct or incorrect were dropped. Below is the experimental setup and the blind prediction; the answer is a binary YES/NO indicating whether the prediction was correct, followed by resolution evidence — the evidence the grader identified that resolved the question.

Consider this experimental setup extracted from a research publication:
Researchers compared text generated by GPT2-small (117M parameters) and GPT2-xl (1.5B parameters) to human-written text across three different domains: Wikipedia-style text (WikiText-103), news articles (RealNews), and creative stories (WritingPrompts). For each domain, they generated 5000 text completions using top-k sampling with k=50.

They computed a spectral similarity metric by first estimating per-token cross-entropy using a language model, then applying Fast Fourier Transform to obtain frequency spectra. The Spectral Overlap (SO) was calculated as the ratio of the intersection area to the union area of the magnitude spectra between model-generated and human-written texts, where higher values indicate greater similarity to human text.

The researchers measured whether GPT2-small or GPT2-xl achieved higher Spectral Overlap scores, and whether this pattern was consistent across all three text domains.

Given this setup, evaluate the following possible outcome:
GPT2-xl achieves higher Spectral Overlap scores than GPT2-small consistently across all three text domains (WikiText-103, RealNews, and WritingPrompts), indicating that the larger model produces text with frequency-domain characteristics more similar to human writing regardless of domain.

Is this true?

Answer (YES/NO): NO